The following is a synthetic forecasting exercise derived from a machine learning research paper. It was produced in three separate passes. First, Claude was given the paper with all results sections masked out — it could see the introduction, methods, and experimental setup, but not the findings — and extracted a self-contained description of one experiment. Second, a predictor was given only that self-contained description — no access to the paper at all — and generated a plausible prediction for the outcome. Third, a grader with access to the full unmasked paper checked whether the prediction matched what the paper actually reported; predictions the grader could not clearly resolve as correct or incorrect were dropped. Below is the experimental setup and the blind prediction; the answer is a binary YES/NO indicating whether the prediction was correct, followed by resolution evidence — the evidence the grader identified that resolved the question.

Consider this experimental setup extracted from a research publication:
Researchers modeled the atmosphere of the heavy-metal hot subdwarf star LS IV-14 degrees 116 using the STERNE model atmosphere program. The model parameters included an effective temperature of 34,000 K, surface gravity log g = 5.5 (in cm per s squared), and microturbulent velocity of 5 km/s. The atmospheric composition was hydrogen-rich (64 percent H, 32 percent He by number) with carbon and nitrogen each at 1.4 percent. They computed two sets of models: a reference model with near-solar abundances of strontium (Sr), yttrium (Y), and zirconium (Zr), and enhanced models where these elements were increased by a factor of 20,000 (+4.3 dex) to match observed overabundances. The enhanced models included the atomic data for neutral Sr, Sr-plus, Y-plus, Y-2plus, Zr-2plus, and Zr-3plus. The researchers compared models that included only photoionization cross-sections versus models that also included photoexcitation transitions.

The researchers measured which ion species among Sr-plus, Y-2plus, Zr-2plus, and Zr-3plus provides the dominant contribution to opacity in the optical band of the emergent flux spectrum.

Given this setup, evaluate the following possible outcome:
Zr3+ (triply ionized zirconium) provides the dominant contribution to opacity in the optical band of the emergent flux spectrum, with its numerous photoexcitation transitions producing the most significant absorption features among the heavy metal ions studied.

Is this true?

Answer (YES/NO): NO